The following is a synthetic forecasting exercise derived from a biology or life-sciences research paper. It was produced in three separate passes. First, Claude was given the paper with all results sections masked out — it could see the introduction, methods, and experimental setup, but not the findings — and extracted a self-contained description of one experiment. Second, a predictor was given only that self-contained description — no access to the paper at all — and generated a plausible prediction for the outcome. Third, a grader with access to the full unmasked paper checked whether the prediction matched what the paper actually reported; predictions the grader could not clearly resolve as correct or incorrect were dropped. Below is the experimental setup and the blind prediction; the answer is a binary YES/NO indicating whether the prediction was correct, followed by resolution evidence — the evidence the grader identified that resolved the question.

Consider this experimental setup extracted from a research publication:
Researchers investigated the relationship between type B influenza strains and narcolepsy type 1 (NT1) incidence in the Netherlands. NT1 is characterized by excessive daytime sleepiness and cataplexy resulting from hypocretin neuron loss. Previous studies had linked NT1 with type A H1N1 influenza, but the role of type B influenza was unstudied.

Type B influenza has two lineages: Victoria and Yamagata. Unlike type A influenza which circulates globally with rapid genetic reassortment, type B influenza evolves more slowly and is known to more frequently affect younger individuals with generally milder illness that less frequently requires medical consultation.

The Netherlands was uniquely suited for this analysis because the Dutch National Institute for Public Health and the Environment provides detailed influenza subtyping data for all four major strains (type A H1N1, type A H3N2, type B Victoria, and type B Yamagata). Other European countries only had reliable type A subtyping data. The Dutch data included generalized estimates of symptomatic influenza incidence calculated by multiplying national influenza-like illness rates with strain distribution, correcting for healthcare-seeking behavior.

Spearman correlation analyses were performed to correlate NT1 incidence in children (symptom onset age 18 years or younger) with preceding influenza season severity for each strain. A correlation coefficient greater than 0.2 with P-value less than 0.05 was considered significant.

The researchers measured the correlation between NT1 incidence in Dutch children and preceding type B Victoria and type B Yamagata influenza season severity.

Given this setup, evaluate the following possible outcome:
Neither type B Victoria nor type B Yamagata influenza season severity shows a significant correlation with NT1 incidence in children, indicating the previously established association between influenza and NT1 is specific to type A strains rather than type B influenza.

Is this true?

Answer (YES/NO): NO